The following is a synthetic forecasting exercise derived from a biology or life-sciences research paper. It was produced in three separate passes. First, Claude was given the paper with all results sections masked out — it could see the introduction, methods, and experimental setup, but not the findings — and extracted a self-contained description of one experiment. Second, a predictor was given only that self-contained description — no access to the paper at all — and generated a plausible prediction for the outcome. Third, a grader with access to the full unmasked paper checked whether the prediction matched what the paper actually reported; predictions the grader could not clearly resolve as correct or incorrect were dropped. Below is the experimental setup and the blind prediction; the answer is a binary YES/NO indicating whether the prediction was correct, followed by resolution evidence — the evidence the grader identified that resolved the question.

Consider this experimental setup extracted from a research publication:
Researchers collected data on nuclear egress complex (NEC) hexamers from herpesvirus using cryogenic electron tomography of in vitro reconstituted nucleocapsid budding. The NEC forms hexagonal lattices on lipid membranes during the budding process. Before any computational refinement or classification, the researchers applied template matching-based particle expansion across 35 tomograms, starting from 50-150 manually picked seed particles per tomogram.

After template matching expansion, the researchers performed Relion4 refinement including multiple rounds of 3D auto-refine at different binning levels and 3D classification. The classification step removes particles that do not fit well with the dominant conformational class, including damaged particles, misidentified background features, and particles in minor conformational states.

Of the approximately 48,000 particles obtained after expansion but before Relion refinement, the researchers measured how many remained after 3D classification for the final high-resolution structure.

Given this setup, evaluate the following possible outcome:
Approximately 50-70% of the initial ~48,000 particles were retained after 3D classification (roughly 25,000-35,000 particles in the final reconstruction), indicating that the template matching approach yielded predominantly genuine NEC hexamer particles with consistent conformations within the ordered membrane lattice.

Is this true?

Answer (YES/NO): NO